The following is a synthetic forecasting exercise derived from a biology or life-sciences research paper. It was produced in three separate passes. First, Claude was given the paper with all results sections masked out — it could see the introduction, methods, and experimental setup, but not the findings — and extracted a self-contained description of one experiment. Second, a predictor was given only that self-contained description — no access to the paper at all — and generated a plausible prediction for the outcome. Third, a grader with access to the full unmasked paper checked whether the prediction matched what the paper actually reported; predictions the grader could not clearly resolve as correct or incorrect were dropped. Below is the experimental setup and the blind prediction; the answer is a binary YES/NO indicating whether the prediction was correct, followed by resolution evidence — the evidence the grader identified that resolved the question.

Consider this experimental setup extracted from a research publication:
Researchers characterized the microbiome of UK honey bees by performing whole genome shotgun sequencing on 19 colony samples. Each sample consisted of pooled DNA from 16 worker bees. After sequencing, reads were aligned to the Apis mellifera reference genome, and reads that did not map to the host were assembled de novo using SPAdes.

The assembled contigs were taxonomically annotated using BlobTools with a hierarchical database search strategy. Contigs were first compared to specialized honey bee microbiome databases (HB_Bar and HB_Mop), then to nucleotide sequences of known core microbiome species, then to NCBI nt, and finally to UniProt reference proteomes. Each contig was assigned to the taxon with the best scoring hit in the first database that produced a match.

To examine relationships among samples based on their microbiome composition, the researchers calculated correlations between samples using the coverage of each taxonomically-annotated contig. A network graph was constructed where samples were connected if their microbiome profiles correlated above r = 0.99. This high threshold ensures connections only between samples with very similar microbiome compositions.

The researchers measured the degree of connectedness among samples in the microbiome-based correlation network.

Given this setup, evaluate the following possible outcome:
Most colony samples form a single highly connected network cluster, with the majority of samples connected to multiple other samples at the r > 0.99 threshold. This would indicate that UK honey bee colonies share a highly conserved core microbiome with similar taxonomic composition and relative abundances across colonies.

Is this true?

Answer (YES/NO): NO